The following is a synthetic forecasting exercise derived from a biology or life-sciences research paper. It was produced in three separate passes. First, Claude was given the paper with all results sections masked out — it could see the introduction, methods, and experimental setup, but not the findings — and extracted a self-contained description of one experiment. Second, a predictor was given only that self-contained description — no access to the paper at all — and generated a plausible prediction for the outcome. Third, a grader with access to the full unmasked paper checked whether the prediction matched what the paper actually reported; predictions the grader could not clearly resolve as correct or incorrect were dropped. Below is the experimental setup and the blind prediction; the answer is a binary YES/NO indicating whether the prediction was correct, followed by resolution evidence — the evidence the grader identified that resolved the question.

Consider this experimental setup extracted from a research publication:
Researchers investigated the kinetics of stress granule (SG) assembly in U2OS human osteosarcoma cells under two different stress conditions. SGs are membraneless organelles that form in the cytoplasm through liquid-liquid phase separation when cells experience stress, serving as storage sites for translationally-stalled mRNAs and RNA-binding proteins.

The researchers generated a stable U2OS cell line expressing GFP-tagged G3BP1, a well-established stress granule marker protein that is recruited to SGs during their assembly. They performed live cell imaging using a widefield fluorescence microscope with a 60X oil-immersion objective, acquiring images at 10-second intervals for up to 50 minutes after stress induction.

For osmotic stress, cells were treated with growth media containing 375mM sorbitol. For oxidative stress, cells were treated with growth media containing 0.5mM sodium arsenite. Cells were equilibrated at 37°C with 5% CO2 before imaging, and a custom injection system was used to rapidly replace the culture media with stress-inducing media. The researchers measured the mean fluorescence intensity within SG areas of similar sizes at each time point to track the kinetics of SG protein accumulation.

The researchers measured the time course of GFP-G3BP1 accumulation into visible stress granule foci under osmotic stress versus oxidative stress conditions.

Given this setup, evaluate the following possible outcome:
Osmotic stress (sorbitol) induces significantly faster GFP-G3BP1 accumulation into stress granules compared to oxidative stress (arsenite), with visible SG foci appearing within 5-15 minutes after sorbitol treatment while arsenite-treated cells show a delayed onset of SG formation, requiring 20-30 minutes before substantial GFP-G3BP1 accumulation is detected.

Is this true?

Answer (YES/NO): NO